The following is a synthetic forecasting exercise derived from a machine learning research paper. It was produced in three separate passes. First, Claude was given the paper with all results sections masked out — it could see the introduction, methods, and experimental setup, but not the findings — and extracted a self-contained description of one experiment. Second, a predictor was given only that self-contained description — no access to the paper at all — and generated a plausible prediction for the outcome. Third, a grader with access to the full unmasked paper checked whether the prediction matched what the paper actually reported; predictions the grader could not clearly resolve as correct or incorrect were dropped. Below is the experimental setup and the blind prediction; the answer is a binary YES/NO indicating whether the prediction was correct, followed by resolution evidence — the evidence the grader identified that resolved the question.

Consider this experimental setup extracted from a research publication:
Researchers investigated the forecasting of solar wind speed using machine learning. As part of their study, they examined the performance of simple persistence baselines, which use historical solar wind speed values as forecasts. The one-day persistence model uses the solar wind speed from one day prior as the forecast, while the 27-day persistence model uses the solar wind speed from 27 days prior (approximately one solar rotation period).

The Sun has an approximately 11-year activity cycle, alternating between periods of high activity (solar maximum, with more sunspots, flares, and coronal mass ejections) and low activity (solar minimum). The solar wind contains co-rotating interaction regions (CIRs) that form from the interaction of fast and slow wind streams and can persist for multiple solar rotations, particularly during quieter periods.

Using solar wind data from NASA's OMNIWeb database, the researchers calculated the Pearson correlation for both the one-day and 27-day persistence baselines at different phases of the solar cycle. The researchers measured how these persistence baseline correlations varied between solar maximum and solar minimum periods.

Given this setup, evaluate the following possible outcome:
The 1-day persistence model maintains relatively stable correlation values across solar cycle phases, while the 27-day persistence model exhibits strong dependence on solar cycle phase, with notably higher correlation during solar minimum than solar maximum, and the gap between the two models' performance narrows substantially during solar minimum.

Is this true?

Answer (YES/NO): NO